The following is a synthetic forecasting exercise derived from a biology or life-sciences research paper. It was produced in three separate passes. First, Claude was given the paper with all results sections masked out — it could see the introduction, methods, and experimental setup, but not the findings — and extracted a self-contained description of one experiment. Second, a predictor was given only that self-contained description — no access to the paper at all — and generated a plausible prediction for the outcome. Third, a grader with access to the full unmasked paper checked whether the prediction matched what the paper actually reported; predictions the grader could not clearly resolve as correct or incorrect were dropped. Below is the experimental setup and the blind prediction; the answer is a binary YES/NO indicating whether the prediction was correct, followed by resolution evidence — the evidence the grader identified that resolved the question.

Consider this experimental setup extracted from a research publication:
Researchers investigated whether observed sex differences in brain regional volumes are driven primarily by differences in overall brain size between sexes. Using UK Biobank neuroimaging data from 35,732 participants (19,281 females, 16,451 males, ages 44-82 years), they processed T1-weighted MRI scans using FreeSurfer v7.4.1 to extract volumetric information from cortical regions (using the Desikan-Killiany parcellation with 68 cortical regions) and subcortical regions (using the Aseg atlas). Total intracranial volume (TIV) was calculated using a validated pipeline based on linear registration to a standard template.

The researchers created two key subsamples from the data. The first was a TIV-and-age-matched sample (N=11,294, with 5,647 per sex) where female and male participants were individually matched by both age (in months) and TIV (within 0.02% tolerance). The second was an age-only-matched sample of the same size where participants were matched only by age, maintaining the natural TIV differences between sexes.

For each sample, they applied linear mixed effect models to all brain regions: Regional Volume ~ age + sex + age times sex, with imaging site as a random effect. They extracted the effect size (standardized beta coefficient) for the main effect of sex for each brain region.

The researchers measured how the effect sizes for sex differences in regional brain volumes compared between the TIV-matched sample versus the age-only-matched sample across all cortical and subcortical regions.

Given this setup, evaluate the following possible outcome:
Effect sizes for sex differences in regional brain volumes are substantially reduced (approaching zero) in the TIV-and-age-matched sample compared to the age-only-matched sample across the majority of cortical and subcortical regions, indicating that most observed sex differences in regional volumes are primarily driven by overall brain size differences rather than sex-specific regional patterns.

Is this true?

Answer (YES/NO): YES